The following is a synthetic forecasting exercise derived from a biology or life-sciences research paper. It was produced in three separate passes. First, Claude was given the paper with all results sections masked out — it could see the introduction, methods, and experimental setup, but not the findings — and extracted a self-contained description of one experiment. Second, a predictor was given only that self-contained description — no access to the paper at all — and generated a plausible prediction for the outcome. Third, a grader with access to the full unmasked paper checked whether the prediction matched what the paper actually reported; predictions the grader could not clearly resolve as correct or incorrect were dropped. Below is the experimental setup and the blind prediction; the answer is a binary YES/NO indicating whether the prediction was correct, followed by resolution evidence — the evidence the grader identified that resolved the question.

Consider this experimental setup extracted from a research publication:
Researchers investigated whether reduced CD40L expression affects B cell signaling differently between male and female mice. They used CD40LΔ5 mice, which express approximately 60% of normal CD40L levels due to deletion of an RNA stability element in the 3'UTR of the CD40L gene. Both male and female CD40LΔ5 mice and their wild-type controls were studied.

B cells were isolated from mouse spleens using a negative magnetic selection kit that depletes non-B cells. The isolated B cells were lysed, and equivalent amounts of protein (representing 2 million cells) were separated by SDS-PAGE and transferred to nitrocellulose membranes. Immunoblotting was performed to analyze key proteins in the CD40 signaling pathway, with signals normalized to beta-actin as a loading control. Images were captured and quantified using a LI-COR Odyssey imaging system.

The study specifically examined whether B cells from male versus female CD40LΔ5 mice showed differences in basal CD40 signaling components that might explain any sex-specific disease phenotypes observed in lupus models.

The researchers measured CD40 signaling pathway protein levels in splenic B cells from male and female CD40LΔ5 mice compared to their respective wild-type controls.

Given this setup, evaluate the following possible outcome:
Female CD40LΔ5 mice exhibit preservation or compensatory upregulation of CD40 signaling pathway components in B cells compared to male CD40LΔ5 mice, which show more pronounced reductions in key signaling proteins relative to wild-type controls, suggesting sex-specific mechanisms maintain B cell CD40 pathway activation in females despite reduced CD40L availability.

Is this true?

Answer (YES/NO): NO